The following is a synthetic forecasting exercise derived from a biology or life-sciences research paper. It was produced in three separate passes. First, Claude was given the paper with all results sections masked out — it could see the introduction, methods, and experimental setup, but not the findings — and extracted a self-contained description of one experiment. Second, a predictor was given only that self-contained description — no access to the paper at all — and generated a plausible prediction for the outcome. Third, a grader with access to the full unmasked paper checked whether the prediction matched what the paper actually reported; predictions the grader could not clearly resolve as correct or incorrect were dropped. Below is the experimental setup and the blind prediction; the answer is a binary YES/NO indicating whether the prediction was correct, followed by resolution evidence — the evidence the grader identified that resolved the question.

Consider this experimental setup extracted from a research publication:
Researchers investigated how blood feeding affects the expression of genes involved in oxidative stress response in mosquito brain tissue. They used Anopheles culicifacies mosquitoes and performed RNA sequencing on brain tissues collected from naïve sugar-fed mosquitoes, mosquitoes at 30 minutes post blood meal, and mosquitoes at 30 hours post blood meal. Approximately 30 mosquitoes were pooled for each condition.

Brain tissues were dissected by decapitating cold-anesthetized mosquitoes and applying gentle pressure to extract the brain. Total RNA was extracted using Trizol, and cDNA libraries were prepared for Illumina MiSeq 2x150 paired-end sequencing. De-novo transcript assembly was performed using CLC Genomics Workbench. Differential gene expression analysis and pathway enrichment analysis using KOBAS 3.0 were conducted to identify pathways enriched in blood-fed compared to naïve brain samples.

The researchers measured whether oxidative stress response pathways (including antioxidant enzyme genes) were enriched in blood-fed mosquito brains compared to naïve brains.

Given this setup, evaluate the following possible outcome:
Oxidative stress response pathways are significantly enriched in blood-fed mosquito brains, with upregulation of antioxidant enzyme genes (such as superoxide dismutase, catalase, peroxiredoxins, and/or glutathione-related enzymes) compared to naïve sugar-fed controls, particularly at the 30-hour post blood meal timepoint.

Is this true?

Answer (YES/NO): NO